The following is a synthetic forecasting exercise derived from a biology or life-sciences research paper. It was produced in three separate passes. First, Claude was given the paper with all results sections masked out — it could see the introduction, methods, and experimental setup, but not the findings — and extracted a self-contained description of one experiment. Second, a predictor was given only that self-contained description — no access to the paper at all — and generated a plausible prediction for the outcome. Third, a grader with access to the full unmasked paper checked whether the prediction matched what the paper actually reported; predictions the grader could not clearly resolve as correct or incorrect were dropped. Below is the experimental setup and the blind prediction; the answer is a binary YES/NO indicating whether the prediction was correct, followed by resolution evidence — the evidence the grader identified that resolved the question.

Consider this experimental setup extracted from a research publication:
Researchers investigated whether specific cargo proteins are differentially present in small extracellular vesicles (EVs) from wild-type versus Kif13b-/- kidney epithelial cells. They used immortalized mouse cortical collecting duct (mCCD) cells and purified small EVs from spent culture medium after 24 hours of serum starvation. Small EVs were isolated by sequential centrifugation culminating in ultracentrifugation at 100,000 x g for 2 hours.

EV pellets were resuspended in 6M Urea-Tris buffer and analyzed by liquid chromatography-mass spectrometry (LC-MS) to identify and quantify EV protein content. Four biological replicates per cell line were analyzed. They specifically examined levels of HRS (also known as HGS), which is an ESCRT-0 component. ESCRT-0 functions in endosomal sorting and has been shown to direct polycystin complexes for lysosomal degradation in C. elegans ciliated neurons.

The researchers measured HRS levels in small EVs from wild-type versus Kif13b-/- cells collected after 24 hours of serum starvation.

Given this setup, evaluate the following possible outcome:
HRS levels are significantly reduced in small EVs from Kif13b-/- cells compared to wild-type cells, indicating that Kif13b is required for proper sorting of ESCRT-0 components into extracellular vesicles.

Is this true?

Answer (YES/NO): YES